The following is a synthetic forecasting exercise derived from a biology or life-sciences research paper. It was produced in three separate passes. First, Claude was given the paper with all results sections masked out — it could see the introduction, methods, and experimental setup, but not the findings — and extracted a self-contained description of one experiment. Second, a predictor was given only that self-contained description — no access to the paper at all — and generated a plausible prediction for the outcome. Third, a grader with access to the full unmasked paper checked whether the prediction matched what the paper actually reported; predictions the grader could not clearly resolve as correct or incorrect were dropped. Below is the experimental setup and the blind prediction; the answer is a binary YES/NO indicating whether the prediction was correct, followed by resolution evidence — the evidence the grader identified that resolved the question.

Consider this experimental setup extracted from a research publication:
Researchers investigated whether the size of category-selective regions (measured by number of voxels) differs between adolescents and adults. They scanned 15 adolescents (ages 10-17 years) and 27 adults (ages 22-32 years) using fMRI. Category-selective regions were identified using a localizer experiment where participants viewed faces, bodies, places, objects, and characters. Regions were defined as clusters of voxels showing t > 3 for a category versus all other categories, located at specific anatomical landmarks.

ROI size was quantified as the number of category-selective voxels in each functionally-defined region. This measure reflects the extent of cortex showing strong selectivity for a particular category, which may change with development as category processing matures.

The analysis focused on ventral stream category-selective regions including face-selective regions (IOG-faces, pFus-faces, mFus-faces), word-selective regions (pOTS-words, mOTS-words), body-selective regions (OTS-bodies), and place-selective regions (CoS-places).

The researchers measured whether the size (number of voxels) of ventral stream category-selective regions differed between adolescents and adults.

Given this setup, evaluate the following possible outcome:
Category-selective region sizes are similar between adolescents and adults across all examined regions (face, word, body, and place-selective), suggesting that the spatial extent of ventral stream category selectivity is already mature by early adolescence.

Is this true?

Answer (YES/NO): NO